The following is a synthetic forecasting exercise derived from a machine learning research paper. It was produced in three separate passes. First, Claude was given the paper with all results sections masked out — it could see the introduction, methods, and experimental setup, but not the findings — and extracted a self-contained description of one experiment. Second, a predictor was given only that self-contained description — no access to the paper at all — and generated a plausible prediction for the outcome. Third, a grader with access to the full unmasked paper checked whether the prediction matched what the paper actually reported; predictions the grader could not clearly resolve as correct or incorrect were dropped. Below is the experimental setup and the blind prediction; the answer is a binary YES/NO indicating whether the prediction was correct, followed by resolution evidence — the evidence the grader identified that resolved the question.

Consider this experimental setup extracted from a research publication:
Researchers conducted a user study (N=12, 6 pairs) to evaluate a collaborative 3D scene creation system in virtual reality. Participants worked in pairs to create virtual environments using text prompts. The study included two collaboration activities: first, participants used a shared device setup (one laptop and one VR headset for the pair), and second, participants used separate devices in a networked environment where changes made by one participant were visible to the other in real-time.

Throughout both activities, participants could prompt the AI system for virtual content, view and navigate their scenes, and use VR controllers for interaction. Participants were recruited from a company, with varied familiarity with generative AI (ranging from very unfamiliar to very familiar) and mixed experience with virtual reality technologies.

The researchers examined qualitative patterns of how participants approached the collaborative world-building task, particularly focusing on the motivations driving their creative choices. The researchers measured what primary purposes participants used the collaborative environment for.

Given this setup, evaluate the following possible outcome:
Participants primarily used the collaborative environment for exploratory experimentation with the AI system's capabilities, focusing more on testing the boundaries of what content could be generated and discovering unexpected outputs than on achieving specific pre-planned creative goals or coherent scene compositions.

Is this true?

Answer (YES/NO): NO